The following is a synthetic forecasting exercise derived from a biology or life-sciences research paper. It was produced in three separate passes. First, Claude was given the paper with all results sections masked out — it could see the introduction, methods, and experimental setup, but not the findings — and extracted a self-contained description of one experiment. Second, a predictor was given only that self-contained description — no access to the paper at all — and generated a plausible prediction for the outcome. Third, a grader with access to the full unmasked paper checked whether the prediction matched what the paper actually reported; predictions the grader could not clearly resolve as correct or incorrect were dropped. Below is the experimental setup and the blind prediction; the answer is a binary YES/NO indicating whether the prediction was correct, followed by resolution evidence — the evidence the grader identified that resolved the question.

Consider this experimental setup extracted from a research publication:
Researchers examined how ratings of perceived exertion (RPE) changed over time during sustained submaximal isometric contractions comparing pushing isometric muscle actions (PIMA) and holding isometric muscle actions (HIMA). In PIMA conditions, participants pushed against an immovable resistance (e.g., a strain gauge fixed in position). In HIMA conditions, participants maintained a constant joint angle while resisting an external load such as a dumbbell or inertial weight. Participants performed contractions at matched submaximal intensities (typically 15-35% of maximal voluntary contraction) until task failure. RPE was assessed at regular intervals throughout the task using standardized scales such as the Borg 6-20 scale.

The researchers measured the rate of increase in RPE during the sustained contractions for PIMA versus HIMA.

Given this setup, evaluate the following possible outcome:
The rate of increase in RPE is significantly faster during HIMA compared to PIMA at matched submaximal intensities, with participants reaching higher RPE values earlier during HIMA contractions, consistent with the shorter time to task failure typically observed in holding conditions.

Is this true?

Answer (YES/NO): YES